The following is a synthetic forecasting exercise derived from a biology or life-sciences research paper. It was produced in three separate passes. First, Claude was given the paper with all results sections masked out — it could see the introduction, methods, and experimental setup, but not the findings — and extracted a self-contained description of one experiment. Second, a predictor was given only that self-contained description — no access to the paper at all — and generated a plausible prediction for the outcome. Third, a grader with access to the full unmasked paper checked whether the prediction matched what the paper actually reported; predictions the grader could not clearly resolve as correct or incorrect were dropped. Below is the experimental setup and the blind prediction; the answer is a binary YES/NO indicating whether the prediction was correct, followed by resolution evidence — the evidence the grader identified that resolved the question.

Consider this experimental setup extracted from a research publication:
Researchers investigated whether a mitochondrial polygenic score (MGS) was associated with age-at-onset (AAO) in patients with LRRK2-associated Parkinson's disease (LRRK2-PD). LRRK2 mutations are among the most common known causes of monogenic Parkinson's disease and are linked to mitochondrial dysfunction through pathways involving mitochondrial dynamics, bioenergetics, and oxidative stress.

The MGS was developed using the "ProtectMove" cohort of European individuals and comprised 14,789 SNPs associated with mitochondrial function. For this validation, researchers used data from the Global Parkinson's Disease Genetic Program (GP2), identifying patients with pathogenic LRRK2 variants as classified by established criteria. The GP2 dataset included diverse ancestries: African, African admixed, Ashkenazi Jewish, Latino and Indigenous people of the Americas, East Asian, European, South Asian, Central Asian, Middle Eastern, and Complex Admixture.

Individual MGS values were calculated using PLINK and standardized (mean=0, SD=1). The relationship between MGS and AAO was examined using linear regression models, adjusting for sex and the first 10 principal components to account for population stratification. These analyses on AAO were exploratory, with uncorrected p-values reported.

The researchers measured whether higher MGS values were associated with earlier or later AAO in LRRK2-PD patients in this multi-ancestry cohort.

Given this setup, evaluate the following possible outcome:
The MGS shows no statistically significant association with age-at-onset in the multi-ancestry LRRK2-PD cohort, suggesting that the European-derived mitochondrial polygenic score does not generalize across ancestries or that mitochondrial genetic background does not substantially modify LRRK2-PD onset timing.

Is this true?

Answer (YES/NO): YES